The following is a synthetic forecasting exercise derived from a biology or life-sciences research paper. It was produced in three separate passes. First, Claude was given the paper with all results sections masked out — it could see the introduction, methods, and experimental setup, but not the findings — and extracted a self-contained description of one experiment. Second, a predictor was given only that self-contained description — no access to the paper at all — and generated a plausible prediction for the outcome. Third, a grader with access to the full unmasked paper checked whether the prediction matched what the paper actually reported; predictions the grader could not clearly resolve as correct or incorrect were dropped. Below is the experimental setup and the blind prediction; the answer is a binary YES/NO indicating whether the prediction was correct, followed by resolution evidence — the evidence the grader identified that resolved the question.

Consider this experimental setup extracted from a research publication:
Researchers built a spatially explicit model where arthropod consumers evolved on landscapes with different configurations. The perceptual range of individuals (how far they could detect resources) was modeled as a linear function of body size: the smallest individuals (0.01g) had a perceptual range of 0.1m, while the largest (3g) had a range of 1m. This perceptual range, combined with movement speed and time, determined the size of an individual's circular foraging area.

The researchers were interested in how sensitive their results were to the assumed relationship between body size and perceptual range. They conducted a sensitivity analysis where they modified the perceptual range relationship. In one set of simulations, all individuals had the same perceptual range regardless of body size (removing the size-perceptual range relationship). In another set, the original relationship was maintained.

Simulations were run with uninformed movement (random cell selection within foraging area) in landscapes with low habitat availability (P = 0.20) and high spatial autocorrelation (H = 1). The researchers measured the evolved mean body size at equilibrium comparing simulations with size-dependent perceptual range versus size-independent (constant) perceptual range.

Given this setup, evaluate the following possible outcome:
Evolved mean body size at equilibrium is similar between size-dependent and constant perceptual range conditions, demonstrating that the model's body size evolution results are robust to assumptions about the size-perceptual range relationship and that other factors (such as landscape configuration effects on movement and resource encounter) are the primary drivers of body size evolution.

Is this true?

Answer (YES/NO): YES